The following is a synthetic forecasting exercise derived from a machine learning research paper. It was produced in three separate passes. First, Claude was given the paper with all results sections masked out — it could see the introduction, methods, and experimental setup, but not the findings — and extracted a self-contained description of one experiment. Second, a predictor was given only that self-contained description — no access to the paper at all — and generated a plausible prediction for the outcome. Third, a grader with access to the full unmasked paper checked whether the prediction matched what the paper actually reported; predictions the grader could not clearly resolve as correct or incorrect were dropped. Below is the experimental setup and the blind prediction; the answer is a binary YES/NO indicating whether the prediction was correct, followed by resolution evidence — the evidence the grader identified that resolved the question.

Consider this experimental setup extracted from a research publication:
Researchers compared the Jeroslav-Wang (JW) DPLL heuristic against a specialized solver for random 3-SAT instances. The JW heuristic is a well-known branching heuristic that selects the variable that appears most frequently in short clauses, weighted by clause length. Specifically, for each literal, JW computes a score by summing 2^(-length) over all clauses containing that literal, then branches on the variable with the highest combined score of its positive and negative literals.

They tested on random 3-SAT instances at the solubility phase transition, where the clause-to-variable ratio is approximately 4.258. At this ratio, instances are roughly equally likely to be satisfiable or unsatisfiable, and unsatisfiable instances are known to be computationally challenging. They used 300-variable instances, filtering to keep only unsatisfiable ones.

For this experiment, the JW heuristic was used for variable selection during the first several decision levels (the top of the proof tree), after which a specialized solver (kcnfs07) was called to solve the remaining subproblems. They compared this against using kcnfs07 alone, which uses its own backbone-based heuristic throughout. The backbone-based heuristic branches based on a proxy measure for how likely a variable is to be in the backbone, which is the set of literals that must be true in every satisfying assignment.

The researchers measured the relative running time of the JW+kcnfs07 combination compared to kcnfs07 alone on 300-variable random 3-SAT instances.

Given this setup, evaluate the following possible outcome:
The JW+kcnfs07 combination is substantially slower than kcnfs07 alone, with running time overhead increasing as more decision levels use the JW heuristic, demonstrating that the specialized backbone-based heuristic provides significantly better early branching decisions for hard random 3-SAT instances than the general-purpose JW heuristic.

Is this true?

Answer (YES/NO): NO